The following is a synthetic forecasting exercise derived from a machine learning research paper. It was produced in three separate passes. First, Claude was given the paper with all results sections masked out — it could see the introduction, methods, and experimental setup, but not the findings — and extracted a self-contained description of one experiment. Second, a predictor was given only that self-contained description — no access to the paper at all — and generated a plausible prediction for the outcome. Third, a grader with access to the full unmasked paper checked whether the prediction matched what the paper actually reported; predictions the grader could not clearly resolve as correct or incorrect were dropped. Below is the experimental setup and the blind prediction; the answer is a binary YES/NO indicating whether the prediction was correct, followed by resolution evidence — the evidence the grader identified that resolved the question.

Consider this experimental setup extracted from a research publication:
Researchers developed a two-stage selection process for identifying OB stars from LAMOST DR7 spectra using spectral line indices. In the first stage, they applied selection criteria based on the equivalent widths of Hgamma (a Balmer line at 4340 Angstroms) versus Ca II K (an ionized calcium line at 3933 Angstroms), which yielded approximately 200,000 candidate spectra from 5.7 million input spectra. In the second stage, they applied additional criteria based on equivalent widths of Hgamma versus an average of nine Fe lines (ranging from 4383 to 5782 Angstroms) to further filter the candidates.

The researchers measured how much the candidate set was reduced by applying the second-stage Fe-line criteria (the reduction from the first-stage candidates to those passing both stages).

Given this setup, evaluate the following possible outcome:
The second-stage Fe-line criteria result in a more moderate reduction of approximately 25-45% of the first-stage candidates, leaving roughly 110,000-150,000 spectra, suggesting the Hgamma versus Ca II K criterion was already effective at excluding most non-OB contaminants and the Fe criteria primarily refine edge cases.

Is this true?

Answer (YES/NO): NO